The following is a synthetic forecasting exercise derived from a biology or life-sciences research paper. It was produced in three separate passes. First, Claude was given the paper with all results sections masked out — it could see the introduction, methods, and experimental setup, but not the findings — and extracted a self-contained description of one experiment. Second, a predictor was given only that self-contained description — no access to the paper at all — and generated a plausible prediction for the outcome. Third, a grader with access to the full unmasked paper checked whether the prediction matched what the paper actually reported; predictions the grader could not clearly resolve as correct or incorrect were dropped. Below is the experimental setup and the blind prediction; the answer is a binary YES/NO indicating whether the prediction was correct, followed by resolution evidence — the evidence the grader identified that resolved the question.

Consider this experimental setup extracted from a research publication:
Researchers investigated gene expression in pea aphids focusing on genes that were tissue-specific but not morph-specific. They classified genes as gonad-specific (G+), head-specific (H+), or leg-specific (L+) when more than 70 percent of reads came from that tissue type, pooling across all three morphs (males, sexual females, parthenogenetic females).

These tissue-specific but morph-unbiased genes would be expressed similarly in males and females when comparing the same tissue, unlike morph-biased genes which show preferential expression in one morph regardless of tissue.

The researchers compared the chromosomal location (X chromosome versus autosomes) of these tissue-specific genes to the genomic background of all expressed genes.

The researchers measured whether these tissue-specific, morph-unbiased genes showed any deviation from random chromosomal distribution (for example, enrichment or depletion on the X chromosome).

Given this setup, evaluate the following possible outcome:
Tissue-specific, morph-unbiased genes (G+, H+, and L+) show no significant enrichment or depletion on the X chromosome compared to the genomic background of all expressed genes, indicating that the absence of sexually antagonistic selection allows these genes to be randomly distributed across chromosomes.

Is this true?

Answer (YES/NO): NO